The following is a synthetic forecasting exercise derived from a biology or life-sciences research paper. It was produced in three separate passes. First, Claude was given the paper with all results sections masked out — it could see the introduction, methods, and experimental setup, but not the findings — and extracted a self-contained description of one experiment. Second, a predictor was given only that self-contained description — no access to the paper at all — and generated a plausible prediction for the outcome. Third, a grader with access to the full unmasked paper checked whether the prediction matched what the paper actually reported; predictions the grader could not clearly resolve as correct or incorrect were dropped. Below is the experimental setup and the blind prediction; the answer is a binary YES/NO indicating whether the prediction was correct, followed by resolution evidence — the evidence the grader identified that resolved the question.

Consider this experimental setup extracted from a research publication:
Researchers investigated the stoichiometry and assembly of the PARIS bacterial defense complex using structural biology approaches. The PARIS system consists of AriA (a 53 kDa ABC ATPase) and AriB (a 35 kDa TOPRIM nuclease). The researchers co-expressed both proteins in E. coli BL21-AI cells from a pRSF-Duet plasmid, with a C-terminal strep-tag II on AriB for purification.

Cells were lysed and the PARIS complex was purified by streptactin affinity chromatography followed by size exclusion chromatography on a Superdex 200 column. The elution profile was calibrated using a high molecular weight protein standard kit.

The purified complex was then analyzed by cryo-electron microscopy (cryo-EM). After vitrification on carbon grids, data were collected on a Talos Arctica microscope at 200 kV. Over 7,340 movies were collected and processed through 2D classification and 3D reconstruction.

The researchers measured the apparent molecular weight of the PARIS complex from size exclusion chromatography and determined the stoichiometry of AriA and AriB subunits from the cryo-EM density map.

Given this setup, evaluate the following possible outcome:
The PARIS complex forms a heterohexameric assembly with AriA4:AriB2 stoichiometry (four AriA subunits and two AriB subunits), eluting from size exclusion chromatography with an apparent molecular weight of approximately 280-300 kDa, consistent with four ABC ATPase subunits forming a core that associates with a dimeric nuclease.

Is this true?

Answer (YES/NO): NO